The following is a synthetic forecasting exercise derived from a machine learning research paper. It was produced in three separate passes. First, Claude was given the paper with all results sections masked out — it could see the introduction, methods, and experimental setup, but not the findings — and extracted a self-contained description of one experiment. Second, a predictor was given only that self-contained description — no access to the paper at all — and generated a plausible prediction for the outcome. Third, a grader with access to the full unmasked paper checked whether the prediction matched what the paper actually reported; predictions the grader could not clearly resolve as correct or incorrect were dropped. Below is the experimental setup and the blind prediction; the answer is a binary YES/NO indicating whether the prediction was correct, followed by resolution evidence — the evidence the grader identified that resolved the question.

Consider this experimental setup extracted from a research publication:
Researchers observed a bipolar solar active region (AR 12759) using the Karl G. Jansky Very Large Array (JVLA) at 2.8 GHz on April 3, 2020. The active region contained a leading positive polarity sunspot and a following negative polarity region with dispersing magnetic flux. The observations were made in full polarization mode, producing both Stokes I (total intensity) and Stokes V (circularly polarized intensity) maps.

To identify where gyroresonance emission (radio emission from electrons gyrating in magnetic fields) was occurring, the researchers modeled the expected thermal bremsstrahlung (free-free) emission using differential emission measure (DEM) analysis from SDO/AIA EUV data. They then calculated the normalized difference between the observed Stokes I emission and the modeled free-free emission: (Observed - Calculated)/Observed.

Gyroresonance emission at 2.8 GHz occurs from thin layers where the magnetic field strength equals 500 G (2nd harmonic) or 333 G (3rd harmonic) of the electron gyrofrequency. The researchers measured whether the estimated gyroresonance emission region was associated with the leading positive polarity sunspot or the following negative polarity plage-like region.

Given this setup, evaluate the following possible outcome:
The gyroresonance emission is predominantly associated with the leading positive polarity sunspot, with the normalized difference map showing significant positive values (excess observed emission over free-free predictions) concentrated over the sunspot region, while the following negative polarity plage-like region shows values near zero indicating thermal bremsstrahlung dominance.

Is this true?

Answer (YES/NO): YES